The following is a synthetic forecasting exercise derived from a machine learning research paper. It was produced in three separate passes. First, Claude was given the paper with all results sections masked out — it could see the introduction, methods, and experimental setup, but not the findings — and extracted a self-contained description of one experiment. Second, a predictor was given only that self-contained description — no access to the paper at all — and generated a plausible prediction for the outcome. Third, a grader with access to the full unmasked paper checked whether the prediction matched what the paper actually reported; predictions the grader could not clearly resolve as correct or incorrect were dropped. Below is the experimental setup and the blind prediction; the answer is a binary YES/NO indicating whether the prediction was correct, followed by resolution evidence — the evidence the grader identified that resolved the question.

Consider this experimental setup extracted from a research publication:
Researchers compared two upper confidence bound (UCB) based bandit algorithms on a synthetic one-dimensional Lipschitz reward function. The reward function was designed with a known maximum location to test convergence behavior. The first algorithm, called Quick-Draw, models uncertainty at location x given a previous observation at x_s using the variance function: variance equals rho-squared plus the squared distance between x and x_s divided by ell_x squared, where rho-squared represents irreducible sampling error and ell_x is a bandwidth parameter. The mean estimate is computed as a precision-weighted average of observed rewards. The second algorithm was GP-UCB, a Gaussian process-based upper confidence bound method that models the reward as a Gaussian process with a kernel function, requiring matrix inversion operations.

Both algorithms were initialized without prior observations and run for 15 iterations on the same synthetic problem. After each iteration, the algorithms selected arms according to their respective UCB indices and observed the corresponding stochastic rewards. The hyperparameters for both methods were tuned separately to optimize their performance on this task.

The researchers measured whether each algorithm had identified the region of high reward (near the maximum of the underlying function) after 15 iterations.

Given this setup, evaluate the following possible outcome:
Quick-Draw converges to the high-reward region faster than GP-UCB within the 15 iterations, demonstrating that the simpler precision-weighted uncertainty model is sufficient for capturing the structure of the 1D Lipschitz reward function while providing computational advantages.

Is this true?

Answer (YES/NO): NO